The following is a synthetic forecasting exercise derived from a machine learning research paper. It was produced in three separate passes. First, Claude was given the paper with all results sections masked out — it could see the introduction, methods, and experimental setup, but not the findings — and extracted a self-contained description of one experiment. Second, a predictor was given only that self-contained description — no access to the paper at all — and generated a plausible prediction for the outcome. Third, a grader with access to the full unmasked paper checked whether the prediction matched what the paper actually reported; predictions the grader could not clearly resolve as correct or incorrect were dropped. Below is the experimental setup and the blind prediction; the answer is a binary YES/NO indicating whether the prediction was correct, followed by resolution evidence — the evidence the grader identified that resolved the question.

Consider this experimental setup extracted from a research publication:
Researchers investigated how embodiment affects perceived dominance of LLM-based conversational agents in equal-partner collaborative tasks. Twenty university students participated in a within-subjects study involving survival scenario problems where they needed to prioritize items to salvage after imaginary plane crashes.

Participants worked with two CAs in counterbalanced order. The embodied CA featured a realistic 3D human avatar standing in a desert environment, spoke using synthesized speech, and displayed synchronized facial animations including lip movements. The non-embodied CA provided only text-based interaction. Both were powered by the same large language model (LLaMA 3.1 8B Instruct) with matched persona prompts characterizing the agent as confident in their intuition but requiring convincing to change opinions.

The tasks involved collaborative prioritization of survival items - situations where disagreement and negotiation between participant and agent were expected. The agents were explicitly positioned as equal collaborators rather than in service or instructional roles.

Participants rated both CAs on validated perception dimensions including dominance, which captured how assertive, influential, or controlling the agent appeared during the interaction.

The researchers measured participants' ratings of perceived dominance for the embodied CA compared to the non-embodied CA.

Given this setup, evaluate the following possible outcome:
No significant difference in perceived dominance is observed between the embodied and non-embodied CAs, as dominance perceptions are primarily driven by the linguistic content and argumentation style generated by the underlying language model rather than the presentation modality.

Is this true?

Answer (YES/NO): YES